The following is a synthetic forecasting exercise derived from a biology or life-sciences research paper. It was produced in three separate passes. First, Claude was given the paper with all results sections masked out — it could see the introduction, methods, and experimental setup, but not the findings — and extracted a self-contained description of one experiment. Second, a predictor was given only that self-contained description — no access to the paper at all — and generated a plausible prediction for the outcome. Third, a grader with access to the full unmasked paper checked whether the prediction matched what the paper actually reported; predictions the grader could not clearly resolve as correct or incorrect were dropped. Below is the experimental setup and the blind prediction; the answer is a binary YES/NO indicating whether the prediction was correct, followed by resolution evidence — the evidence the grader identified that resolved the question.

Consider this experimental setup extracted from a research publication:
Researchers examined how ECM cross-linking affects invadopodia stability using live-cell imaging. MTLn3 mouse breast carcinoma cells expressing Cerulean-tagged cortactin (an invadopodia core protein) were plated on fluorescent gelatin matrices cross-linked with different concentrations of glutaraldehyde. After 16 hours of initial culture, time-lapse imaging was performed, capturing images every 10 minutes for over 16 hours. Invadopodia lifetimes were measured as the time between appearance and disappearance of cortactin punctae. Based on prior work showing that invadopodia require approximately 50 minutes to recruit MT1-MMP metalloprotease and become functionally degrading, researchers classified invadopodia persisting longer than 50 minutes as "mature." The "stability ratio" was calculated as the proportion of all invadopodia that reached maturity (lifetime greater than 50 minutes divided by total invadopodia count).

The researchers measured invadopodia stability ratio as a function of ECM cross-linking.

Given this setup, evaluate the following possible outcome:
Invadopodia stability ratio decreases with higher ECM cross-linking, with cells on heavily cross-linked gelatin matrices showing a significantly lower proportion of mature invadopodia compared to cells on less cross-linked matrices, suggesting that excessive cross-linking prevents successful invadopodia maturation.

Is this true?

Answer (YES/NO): NO